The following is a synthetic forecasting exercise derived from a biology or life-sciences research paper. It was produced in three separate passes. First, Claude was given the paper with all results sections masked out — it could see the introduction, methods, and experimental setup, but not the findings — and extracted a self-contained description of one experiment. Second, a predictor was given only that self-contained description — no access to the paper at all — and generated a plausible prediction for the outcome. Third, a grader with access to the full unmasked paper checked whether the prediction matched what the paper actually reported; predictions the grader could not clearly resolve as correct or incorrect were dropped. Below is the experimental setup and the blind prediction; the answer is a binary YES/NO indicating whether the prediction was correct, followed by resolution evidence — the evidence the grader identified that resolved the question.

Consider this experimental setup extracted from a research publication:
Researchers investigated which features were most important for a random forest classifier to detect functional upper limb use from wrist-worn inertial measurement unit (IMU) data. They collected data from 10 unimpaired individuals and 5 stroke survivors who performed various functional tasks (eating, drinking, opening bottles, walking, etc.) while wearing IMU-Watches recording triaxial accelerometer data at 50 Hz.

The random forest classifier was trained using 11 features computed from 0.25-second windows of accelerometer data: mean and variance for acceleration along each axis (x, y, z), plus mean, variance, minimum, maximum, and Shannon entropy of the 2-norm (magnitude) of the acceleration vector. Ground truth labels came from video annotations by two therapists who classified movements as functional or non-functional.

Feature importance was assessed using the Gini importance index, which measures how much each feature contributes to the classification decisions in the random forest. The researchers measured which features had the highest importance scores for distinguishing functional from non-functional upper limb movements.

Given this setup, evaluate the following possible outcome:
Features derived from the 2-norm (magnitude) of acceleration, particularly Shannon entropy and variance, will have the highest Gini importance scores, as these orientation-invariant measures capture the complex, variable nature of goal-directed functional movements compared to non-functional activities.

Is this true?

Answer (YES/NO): NO